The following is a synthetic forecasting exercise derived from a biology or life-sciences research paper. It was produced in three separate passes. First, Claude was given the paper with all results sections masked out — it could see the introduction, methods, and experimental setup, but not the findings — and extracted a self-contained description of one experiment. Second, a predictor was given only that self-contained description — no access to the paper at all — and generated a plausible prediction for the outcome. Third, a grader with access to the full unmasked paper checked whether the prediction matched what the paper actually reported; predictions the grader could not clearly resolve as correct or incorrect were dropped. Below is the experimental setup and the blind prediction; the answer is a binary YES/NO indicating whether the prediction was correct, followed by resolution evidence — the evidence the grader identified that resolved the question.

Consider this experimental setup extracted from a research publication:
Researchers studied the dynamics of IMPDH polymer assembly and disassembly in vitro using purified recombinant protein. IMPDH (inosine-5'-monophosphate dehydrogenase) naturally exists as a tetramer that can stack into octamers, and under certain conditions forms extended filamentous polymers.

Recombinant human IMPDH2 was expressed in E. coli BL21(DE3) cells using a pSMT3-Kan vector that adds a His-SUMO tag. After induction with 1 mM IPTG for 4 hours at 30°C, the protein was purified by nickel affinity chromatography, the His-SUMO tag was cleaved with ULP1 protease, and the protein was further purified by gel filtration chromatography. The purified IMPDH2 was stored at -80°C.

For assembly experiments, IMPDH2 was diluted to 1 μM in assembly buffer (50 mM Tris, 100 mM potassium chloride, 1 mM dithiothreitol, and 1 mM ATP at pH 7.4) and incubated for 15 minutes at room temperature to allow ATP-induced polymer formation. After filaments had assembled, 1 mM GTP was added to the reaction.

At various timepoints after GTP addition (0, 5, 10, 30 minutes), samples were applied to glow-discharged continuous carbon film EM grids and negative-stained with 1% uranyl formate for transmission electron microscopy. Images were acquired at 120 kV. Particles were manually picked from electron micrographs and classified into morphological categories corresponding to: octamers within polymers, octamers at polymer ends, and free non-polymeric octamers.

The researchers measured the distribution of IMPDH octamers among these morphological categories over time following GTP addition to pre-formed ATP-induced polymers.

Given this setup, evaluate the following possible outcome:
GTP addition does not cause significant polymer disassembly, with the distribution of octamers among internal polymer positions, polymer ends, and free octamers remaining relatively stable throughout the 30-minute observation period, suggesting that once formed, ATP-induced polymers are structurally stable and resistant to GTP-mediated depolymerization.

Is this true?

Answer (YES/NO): NO